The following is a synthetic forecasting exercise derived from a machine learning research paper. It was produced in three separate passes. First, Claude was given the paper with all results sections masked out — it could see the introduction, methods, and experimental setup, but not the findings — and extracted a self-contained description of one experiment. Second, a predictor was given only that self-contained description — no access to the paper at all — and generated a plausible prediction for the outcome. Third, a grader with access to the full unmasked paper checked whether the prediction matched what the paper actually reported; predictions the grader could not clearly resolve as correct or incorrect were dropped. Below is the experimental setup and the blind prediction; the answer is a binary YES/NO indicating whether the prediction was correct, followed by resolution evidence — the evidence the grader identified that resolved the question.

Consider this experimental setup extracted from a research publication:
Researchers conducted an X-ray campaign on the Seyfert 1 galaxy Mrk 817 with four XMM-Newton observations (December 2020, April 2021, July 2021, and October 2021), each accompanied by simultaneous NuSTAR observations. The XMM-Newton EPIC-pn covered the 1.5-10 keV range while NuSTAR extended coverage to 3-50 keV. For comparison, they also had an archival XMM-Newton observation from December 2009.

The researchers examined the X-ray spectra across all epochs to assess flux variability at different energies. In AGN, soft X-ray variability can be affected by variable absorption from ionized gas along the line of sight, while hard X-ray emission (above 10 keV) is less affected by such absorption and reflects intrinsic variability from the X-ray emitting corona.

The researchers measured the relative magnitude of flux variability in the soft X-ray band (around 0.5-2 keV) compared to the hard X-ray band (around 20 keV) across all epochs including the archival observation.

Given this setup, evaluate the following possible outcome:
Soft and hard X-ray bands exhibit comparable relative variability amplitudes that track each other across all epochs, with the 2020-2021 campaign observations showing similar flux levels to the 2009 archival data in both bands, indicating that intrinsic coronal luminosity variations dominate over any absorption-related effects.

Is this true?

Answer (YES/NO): NO